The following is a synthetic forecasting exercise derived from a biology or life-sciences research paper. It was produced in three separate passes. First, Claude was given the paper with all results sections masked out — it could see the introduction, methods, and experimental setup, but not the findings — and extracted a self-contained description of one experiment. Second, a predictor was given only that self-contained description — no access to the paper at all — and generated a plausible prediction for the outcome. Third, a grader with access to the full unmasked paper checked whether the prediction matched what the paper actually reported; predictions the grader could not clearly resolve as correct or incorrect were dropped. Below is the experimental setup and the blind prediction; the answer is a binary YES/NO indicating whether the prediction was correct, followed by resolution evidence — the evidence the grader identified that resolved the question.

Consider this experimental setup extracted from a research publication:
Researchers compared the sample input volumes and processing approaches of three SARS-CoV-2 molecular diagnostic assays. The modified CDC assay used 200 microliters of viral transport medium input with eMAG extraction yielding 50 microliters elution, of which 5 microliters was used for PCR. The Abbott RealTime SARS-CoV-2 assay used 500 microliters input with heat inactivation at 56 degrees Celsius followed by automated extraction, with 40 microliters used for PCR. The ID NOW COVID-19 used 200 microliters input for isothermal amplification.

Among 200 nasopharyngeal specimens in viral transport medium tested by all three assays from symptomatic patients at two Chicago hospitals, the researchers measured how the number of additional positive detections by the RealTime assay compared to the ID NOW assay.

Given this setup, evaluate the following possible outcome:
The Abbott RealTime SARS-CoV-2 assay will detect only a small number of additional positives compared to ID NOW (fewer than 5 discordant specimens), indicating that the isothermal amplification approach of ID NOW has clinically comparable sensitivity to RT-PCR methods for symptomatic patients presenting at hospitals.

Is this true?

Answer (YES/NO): NO